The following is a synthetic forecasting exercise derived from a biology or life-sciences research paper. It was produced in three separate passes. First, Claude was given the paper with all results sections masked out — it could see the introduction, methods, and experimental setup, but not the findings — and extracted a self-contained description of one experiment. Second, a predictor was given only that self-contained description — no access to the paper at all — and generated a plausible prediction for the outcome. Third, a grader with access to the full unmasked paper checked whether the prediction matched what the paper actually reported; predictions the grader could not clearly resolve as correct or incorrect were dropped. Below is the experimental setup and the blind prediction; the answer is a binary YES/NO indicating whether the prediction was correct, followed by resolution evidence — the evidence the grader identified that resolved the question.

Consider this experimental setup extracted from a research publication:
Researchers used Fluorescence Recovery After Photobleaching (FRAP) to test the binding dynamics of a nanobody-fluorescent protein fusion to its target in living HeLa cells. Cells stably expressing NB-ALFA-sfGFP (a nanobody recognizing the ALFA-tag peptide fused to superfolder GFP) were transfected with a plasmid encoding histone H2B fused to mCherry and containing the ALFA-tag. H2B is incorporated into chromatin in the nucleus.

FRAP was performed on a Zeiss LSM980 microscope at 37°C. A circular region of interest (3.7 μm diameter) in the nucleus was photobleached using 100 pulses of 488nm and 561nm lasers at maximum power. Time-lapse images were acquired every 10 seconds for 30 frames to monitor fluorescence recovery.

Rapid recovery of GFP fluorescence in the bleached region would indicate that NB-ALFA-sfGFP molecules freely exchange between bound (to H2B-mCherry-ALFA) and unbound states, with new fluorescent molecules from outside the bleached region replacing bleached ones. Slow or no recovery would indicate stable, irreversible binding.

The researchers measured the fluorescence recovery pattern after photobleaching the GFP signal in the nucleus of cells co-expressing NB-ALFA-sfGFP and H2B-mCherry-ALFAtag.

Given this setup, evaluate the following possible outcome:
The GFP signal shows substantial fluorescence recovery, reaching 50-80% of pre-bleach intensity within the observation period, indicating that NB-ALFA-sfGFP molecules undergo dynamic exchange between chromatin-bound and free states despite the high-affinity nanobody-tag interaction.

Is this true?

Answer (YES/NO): NO